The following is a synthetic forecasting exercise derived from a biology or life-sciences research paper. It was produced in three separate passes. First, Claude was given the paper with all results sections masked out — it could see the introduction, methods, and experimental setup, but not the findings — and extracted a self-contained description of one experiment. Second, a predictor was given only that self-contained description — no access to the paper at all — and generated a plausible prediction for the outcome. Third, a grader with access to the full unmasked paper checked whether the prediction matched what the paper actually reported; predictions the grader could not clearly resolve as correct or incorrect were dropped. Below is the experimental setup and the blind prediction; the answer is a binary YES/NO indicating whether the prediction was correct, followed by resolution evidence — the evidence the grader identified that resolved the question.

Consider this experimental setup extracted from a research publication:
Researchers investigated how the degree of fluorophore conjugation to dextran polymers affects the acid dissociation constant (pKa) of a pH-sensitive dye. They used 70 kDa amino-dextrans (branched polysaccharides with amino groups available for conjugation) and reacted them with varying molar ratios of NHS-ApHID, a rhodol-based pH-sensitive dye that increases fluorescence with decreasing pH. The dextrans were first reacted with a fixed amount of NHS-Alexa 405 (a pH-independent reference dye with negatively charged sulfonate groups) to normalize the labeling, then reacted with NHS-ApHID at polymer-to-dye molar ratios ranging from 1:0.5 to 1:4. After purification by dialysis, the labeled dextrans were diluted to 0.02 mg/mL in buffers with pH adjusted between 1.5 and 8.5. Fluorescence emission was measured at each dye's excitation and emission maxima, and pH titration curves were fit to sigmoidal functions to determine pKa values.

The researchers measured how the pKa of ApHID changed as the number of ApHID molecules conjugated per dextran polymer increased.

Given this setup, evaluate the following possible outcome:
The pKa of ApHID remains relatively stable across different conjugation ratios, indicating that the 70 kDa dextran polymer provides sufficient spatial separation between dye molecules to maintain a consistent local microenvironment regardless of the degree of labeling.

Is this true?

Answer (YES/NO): YES